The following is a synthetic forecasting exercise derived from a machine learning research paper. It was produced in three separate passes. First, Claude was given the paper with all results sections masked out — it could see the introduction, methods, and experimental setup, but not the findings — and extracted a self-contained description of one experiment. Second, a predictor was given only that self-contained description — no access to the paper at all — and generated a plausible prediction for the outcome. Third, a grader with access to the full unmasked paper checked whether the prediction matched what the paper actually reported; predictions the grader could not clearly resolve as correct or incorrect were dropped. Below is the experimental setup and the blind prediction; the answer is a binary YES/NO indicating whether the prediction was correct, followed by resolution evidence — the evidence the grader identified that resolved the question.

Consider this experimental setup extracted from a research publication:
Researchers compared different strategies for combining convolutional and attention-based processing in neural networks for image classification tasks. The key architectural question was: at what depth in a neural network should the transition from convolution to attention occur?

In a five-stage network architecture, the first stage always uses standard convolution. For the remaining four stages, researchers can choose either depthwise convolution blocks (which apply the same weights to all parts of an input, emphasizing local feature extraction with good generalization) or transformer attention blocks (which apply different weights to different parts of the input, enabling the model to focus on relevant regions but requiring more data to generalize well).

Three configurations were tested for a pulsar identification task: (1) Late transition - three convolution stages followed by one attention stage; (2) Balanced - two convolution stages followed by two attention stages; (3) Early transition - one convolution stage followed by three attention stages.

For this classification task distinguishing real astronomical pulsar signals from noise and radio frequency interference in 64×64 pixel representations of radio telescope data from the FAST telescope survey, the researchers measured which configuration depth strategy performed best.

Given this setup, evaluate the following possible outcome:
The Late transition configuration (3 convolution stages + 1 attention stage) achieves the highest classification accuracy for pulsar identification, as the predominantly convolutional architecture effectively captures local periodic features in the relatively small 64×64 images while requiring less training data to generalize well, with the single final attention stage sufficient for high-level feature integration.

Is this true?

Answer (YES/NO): YES